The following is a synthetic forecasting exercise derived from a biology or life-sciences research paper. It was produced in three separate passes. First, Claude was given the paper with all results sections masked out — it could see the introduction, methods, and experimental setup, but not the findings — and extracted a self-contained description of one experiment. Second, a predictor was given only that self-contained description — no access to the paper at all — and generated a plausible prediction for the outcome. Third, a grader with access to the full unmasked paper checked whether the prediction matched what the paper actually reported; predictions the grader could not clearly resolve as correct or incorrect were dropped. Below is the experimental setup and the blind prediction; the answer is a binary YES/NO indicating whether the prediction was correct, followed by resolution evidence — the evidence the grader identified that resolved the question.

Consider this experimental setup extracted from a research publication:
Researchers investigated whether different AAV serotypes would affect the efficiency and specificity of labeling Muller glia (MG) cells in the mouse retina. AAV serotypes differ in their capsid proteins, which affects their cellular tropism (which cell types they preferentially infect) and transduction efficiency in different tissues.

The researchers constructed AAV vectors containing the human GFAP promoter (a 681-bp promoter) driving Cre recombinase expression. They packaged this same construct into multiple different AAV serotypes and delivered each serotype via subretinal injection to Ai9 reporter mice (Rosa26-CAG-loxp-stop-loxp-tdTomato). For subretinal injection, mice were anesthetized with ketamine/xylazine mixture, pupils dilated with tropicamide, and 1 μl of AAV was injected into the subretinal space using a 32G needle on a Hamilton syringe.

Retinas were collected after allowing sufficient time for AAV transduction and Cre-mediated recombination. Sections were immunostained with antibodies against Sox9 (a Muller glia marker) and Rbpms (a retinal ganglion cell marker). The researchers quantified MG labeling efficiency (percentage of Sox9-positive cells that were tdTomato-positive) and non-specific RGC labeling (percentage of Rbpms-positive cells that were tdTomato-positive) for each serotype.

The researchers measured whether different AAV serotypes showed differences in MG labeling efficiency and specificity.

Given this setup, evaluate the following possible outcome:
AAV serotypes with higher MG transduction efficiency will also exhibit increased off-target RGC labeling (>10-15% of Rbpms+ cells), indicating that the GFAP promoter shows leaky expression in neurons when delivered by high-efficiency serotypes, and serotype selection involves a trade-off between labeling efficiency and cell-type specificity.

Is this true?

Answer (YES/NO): NO